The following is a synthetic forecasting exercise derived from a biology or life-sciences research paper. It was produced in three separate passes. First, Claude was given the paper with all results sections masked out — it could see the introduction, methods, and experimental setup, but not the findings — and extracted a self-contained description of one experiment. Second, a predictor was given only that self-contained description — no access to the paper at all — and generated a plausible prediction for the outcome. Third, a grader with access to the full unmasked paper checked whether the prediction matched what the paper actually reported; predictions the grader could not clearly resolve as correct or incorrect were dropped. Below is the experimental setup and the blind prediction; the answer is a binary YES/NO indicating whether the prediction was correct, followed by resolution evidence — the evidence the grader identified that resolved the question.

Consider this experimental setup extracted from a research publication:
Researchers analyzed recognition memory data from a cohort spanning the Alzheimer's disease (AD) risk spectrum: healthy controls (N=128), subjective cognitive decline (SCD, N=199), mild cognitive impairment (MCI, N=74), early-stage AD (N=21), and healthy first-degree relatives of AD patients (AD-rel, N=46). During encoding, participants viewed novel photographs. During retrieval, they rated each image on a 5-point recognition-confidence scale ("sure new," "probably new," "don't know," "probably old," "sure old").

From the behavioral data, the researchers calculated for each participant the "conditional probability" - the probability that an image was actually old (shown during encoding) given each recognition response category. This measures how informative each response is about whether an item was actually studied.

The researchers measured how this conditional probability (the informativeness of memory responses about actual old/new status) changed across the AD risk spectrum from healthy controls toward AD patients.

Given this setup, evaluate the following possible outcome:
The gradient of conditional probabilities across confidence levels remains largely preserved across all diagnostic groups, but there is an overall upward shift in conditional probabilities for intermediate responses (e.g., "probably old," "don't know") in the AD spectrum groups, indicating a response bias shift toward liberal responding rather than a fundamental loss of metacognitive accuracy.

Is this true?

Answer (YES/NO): NO